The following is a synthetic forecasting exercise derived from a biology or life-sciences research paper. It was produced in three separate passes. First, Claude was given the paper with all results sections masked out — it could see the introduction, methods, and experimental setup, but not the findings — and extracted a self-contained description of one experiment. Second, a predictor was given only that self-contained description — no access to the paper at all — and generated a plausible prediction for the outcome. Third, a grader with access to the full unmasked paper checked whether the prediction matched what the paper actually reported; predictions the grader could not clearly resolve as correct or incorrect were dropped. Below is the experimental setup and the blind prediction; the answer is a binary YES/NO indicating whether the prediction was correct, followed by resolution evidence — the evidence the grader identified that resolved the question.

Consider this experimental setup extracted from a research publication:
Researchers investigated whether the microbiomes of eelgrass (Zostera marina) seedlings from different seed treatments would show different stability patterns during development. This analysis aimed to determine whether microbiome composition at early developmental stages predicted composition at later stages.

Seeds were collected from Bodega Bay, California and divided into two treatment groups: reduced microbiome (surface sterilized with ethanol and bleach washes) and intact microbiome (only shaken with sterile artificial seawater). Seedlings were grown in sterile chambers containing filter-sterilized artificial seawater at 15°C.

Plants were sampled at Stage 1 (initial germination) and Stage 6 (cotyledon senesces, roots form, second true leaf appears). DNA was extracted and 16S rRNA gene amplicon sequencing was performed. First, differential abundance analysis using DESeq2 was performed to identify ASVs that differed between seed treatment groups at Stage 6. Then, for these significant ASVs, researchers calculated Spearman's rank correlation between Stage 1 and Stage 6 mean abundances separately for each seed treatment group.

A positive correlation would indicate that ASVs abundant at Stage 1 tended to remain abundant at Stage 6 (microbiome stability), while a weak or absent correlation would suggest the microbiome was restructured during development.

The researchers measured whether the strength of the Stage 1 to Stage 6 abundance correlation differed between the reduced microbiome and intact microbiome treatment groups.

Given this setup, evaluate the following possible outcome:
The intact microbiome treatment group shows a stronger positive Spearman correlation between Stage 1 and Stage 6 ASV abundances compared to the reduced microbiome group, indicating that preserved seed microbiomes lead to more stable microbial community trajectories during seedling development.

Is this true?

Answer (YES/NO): YES